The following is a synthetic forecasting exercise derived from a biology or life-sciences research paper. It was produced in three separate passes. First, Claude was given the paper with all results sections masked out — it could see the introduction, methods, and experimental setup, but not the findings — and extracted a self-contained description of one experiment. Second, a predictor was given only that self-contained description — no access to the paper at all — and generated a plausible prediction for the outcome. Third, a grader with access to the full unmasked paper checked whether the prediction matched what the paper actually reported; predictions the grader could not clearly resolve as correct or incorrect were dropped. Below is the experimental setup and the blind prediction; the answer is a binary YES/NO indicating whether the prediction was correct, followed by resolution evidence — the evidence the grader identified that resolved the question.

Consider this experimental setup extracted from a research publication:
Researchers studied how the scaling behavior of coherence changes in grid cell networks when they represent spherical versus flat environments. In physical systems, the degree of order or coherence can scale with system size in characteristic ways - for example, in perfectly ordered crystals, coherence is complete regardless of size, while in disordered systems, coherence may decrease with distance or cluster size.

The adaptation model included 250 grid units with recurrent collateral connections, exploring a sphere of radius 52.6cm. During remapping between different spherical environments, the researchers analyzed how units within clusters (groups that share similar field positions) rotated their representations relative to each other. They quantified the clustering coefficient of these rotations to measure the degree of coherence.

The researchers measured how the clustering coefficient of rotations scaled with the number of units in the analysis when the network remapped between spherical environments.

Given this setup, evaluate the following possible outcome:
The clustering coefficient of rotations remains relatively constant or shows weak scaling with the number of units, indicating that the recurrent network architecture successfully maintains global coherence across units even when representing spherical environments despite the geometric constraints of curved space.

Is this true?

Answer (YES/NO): NO